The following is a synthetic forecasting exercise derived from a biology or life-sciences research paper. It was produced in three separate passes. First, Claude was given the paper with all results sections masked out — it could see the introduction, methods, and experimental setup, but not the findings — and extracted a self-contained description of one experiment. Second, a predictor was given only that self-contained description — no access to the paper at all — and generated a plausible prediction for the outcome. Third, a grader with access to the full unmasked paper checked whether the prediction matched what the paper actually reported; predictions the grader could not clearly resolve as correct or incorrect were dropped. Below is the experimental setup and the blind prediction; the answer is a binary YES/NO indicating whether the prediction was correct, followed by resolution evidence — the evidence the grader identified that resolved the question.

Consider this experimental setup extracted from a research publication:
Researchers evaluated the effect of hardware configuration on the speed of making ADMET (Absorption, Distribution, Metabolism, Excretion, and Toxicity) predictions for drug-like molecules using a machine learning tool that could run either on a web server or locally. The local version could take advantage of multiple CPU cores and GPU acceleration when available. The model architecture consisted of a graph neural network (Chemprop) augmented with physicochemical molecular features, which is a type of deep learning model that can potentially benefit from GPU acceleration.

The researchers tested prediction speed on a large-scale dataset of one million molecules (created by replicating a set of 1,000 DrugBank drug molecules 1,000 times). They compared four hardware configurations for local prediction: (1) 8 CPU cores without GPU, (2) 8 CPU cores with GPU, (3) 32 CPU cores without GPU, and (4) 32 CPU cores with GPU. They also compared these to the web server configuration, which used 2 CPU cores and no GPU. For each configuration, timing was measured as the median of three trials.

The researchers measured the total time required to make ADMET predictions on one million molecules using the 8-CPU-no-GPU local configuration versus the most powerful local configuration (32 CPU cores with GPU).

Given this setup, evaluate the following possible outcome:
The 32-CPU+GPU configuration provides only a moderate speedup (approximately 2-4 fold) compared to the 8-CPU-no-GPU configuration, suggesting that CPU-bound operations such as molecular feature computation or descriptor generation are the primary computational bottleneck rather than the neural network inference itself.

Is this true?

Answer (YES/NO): NO